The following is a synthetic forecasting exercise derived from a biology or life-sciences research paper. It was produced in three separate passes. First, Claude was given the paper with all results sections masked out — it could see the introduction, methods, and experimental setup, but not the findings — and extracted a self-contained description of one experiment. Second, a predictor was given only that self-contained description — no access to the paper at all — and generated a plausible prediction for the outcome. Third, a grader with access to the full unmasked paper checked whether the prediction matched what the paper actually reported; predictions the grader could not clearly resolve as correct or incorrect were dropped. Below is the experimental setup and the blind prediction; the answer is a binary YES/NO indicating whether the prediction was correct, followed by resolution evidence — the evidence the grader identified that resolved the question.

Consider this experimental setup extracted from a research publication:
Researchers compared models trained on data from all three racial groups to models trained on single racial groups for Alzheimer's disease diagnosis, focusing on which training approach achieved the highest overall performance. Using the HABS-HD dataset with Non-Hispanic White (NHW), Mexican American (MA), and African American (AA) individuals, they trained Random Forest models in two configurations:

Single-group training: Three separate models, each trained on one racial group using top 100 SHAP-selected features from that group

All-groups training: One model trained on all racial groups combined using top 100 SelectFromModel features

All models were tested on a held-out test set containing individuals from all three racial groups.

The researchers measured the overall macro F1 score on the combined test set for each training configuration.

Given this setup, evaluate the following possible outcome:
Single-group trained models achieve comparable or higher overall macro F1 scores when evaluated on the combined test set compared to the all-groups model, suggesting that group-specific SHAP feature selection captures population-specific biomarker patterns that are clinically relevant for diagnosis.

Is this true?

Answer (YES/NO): NO